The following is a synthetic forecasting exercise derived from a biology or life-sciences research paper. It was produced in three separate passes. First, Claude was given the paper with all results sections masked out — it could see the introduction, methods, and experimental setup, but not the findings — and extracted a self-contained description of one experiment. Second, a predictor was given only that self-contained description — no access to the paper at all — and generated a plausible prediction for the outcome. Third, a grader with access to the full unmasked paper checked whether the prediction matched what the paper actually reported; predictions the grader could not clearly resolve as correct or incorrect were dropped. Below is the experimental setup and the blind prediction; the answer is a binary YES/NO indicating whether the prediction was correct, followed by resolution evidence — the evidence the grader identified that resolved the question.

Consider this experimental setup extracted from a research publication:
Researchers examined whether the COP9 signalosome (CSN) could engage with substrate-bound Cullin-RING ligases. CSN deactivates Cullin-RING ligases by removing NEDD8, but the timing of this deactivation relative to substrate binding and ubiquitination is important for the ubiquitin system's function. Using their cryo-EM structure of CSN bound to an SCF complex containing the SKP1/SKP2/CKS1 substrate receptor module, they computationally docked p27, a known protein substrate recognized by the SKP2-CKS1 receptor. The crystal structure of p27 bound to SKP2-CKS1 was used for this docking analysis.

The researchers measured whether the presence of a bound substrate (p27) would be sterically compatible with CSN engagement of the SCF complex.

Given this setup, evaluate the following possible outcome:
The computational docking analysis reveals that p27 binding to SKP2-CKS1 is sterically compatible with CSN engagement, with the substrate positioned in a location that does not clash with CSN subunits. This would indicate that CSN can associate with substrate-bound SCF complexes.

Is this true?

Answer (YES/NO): NO